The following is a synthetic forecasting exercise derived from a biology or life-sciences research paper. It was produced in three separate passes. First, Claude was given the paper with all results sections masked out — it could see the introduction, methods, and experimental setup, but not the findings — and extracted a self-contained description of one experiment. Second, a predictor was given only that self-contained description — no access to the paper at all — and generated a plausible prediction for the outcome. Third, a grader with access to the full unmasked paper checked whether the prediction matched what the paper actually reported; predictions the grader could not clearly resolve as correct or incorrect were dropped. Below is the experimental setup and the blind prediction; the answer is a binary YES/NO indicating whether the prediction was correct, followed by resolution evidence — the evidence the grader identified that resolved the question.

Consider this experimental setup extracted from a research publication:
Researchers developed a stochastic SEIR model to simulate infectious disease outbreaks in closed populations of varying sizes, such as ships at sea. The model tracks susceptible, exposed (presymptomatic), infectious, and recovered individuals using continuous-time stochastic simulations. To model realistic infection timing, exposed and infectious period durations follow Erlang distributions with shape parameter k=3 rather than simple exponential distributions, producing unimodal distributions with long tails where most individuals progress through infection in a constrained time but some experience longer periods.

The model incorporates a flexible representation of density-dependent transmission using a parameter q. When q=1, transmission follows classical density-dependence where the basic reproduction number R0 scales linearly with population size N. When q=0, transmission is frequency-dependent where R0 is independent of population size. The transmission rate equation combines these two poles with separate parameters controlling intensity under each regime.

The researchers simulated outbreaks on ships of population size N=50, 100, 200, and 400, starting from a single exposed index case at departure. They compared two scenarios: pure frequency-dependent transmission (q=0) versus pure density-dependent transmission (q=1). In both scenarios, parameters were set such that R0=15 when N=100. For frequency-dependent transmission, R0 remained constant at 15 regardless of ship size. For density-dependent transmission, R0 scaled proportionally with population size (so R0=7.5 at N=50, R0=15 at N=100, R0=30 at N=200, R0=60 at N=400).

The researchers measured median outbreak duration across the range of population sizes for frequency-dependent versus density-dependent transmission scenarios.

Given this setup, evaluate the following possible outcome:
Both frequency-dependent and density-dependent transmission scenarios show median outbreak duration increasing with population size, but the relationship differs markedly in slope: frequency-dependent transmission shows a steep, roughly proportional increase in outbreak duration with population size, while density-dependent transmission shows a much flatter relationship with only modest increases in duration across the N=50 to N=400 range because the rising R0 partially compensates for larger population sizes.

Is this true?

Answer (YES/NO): NO